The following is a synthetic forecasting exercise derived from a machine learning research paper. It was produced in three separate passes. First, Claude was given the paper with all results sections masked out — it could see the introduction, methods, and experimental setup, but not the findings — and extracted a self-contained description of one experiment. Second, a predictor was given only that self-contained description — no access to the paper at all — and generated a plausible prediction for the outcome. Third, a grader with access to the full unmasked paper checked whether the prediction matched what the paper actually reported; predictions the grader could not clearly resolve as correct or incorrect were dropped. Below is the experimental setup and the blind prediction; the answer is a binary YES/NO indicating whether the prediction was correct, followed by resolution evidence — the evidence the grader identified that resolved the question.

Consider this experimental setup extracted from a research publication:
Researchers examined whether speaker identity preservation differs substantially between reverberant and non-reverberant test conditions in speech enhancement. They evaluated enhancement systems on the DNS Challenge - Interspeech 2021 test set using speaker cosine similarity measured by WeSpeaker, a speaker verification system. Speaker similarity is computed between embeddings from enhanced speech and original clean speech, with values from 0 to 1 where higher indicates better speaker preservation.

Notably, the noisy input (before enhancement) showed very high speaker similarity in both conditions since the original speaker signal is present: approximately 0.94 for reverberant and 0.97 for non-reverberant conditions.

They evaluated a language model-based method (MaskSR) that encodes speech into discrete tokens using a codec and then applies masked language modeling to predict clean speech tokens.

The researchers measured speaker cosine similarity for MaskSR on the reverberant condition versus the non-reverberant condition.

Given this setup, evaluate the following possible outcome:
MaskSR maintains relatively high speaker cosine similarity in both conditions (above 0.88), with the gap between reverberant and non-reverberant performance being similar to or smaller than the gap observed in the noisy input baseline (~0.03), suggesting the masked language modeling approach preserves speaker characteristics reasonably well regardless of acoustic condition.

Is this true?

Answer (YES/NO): NO